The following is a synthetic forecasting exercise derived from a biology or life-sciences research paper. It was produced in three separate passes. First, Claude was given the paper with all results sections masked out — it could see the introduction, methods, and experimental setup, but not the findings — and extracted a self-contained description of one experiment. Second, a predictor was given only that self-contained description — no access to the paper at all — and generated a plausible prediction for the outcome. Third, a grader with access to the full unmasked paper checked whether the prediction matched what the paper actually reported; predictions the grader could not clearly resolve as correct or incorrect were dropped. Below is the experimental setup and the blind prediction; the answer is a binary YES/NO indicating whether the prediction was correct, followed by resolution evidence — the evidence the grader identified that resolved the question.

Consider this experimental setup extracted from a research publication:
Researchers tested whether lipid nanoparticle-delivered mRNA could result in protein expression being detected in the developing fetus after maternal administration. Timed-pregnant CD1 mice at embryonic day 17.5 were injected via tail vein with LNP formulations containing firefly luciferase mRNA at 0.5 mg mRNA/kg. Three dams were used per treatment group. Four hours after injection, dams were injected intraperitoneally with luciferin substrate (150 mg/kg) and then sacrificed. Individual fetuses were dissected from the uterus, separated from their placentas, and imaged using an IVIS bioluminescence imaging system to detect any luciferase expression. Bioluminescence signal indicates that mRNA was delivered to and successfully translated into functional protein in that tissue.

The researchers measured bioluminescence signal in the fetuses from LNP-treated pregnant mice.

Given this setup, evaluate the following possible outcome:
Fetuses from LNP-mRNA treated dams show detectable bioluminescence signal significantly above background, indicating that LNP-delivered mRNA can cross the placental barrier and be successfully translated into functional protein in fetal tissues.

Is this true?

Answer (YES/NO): NO